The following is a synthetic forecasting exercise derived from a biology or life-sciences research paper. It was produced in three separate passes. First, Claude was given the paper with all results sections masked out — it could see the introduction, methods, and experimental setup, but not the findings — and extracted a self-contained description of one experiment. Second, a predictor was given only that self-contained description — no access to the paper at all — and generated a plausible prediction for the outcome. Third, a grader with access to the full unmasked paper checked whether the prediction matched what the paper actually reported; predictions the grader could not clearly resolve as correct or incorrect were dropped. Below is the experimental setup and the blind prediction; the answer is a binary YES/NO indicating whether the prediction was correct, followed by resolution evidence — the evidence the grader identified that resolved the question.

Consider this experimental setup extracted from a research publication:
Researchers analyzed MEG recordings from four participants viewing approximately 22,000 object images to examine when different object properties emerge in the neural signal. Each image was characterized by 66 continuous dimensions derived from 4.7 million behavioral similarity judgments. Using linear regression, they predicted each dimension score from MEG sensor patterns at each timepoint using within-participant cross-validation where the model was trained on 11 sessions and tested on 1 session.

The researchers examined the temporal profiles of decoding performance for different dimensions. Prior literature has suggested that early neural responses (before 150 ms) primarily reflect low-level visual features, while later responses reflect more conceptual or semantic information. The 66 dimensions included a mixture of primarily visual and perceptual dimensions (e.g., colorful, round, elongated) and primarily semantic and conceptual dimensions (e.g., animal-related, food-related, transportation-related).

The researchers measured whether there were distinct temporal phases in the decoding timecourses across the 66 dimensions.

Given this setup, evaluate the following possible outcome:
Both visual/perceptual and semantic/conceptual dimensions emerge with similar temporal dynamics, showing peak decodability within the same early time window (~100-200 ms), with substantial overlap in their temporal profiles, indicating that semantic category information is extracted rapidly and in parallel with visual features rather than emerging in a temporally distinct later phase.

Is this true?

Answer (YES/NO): NO